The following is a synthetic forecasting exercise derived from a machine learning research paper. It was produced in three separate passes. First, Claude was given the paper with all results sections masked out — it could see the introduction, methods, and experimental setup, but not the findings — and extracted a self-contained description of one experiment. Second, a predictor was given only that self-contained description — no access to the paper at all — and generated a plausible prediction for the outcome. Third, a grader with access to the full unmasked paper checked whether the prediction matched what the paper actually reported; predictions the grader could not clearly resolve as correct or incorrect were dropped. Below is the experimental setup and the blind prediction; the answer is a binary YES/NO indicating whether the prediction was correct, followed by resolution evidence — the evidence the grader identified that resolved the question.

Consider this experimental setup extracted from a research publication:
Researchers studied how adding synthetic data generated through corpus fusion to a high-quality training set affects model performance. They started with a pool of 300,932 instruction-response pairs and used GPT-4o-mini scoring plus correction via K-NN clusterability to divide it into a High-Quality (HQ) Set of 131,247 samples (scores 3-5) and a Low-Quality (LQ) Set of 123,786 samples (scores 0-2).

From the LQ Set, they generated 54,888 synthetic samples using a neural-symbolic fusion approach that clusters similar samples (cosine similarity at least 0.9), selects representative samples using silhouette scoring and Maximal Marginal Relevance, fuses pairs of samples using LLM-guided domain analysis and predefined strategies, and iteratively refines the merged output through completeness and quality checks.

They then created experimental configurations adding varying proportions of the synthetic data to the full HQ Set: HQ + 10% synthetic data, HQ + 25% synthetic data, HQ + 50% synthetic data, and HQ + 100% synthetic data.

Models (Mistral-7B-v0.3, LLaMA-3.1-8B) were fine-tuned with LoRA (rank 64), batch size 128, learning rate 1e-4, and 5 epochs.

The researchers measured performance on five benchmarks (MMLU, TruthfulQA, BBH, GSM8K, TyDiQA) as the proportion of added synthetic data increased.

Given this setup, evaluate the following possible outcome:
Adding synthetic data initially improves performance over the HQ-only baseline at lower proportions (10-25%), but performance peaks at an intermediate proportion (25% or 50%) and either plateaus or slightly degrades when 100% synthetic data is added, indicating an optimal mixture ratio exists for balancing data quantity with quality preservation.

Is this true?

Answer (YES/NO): NO